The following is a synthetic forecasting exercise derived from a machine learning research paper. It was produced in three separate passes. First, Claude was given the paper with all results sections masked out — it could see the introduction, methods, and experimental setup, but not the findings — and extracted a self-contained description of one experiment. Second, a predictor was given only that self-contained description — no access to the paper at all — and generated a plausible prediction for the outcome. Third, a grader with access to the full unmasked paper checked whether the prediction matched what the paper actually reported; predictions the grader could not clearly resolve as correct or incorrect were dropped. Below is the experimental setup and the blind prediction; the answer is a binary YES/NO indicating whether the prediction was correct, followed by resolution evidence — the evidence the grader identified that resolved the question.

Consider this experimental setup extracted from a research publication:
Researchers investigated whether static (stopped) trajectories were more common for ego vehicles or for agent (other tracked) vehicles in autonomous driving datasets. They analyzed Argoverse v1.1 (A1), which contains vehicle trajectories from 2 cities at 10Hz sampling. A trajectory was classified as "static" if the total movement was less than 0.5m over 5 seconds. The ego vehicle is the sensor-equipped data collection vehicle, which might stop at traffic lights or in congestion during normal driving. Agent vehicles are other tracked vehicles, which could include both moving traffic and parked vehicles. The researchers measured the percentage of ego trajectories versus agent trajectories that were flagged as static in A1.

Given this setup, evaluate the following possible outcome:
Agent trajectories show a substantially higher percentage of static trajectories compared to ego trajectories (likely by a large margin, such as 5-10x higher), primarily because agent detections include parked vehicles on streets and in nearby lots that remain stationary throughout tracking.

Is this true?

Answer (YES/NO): NO